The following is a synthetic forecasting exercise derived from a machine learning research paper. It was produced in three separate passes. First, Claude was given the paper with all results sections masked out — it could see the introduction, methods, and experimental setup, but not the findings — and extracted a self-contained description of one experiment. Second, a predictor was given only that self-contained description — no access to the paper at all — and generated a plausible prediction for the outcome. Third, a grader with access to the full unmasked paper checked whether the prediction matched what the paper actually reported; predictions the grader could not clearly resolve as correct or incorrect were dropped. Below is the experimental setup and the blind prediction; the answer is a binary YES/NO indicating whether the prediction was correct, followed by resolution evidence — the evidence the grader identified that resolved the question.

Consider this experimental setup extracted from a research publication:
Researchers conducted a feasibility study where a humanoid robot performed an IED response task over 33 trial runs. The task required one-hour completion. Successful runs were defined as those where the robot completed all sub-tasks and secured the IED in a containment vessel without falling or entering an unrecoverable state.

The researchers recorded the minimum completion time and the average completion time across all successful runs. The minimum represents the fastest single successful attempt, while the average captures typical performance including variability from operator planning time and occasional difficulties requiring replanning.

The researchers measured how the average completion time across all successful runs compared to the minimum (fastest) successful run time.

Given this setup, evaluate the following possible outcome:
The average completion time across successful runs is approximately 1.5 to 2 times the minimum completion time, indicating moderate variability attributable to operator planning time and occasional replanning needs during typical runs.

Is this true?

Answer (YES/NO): YES